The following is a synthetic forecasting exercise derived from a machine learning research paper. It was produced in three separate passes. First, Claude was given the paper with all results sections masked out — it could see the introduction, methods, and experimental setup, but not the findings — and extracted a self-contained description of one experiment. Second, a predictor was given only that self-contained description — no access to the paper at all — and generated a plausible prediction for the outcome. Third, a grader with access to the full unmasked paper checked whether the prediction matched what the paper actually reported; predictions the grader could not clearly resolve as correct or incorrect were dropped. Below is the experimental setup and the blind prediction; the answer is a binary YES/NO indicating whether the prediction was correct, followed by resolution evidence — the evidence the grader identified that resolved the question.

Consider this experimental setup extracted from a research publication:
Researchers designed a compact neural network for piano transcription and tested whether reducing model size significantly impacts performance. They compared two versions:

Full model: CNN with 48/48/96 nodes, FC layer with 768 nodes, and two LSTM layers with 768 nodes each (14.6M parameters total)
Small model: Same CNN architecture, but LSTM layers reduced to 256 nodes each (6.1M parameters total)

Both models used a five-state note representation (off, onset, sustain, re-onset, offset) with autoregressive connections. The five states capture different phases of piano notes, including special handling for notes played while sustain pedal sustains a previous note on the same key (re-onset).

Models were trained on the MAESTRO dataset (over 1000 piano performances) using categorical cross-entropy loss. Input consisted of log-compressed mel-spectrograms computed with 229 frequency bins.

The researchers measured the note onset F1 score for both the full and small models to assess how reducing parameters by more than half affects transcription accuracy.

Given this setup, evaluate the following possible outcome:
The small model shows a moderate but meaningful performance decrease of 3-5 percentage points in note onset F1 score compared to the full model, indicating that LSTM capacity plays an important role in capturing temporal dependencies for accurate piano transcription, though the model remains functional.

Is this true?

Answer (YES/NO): NO